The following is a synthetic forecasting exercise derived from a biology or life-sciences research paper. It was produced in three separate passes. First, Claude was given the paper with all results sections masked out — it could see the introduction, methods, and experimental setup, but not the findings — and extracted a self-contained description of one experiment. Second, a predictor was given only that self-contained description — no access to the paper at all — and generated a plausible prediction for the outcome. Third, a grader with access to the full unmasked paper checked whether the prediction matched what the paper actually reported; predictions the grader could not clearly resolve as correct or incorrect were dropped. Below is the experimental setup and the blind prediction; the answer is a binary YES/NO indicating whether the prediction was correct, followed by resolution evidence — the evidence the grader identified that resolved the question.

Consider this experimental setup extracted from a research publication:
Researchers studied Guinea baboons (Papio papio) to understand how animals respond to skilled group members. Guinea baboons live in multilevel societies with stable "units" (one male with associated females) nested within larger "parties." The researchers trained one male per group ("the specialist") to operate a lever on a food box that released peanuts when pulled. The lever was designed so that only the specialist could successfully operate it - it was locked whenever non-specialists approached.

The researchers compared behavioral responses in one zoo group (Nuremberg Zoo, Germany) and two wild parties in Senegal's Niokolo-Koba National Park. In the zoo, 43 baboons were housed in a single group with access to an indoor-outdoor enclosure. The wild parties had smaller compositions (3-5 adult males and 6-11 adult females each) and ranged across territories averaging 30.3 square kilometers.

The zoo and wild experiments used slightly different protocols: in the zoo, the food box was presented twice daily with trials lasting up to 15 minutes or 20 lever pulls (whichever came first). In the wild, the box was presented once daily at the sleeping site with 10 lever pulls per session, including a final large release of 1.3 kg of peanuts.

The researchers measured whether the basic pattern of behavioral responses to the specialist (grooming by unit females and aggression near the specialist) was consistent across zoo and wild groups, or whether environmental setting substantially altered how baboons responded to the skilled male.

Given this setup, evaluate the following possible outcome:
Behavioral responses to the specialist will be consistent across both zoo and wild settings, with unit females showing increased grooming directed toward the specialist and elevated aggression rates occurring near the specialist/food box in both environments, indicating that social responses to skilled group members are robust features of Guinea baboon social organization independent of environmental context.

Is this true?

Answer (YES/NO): NO